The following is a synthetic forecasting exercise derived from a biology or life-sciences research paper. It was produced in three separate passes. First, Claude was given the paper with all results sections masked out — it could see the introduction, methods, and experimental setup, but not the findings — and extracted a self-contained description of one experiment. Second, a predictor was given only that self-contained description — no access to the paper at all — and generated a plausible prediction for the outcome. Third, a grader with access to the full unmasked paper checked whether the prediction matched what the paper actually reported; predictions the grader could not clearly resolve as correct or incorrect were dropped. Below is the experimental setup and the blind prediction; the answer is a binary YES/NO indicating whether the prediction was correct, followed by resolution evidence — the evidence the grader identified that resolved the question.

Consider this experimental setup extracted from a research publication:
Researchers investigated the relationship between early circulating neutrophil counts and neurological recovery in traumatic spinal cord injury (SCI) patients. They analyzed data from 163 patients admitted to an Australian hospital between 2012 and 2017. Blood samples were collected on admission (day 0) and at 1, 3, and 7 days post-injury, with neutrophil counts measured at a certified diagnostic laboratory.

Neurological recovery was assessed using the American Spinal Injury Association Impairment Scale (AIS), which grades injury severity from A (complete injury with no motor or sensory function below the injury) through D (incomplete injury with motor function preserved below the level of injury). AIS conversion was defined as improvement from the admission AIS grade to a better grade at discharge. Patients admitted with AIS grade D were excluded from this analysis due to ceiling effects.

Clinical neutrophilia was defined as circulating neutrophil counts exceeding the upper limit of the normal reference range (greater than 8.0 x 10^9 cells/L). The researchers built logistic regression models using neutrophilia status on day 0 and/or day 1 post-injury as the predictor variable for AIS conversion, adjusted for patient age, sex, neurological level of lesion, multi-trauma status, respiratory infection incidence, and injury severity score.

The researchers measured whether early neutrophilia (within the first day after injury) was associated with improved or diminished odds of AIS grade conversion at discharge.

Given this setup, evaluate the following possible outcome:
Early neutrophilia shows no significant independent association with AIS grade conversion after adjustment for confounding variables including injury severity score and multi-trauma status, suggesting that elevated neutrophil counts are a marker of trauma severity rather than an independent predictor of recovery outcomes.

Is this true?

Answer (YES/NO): NO